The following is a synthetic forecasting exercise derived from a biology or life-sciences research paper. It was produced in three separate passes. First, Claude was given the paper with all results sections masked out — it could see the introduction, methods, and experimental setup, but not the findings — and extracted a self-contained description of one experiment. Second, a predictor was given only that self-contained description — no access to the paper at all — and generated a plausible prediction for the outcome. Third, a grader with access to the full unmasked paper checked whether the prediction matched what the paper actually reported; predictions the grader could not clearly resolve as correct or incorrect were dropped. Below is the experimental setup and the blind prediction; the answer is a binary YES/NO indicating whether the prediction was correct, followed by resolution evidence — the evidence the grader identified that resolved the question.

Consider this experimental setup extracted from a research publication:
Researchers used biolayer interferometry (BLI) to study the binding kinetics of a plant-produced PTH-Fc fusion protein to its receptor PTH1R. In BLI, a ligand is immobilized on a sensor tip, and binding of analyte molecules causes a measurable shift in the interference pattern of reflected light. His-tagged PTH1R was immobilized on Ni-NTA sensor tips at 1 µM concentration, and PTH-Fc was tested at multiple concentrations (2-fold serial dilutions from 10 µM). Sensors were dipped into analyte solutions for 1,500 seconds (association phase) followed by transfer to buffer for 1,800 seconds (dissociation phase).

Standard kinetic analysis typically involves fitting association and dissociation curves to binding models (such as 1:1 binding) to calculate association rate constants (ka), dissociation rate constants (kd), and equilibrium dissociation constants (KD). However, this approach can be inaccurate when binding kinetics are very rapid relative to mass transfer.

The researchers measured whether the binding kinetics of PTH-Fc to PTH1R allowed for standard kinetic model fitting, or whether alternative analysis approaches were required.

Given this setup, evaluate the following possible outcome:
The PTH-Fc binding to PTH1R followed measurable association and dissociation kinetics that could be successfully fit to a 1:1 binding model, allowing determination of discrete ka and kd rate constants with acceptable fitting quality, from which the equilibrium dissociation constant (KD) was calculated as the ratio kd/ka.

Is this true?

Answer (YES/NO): NO